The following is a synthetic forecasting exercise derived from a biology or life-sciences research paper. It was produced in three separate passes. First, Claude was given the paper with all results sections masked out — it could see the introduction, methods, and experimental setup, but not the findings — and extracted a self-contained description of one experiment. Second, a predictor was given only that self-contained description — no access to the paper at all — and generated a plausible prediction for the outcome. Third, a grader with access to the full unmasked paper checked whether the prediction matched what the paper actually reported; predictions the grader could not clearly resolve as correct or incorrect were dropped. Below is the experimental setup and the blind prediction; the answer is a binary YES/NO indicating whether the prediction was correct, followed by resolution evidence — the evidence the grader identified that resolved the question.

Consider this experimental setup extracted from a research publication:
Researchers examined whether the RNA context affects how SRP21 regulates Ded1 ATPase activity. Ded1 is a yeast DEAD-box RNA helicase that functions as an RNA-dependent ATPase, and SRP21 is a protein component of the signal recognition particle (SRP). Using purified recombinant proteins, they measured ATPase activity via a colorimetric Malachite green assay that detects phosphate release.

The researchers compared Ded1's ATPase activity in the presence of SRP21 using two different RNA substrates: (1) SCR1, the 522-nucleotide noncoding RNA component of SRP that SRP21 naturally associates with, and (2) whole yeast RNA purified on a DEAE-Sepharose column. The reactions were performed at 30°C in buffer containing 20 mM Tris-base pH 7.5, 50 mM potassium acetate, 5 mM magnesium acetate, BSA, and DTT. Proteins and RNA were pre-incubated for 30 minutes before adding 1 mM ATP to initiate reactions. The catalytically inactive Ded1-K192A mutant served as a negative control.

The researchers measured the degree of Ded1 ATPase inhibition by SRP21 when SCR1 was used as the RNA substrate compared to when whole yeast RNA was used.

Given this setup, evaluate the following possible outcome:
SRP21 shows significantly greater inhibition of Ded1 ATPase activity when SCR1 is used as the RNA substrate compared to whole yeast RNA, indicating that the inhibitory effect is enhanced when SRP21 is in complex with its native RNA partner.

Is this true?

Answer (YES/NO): YES